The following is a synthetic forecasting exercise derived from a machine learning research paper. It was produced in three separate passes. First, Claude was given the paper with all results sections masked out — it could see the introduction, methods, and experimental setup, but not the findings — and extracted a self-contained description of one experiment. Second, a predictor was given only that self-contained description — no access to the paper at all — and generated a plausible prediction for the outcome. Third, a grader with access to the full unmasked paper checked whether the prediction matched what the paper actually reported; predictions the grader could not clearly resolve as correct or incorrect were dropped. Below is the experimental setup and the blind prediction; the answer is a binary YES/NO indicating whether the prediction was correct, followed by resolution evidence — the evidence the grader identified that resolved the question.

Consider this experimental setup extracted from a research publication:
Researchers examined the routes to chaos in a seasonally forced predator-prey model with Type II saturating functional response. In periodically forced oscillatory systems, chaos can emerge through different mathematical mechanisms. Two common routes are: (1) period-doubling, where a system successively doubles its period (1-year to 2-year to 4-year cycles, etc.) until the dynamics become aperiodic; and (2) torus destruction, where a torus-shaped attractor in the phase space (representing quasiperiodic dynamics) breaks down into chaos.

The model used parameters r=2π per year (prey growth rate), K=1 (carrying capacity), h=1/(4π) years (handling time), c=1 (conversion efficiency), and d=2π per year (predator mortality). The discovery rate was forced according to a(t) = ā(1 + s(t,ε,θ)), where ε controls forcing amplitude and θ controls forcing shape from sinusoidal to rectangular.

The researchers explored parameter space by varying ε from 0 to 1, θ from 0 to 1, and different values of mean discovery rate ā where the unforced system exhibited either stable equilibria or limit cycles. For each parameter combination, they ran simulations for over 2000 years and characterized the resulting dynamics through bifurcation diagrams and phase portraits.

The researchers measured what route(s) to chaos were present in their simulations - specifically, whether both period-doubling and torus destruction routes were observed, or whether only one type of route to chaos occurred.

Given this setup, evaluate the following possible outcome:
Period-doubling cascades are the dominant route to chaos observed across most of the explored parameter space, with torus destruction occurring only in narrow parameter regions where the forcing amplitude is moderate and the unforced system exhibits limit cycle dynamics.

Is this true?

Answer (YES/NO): NO